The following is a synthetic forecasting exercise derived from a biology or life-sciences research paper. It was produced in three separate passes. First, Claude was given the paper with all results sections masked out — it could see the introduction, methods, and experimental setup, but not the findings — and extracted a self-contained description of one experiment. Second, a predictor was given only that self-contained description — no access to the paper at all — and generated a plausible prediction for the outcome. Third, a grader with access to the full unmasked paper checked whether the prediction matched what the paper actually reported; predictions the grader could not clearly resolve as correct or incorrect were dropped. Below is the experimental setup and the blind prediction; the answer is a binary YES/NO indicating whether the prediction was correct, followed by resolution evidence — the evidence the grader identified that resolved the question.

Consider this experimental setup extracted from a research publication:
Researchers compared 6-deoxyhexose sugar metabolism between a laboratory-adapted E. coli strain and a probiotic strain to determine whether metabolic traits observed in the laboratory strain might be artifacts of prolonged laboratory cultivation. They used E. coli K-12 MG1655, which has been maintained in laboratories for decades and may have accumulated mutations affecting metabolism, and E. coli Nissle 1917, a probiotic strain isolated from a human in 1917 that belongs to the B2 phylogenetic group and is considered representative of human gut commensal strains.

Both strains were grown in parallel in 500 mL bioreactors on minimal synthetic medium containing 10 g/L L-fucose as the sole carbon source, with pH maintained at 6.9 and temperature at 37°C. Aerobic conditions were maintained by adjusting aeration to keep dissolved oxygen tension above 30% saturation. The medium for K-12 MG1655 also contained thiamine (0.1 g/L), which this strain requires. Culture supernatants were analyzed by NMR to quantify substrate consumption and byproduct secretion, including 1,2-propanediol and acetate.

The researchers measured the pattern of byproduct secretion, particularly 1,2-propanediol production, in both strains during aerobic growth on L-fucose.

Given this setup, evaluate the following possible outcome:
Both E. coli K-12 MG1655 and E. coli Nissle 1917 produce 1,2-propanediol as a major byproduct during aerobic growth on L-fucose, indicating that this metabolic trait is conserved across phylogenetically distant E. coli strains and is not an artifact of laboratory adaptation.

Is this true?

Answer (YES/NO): YES